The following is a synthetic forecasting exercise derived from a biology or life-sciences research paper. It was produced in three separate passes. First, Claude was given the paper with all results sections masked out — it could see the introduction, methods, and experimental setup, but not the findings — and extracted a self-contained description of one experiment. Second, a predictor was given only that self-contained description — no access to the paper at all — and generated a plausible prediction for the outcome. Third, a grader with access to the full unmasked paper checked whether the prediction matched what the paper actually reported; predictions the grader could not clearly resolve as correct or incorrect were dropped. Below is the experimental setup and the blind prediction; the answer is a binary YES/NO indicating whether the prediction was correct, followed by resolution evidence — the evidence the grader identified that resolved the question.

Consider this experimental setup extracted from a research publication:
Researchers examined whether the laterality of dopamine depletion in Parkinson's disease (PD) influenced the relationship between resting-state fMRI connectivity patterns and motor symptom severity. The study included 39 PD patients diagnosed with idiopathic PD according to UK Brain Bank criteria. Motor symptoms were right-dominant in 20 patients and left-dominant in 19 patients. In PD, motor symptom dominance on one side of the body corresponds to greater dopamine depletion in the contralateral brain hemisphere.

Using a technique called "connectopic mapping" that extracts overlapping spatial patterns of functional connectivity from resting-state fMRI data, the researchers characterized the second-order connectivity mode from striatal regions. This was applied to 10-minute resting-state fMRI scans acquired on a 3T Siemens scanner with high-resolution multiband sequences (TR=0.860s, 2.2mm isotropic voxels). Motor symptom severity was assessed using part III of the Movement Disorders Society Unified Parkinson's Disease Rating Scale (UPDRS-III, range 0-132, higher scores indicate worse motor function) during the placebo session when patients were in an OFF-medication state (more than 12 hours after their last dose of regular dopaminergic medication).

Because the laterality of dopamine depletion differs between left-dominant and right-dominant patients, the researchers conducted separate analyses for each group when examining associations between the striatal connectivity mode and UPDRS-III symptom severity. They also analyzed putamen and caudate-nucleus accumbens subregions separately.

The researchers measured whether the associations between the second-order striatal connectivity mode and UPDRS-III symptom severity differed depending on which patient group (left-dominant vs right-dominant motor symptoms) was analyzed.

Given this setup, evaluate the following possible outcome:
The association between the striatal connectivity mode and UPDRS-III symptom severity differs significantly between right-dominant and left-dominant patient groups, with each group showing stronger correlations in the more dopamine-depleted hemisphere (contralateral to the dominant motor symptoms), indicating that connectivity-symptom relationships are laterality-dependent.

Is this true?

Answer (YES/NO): NO